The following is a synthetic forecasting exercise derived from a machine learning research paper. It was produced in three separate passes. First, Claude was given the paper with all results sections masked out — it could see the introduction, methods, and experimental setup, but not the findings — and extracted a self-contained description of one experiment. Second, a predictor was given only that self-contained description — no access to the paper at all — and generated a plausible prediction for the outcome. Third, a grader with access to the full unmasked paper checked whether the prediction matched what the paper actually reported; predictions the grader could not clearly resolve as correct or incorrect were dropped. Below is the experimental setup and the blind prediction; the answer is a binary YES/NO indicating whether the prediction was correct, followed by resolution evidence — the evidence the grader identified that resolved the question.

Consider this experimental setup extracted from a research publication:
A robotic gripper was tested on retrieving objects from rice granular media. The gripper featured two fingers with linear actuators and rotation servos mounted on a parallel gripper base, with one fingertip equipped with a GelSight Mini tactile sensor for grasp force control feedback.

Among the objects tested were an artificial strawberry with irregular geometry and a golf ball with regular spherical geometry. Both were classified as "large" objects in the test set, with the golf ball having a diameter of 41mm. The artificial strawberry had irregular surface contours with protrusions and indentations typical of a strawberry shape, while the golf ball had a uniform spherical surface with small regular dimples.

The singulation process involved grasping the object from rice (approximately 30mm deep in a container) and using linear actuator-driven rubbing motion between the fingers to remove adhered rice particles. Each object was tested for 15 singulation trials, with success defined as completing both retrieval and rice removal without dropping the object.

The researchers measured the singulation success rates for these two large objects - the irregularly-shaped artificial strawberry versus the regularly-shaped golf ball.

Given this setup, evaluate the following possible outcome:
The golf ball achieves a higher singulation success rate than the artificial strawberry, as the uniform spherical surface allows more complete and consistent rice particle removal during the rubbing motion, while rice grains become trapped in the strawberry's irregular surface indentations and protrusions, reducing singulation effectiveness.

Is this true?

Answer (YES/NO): YES